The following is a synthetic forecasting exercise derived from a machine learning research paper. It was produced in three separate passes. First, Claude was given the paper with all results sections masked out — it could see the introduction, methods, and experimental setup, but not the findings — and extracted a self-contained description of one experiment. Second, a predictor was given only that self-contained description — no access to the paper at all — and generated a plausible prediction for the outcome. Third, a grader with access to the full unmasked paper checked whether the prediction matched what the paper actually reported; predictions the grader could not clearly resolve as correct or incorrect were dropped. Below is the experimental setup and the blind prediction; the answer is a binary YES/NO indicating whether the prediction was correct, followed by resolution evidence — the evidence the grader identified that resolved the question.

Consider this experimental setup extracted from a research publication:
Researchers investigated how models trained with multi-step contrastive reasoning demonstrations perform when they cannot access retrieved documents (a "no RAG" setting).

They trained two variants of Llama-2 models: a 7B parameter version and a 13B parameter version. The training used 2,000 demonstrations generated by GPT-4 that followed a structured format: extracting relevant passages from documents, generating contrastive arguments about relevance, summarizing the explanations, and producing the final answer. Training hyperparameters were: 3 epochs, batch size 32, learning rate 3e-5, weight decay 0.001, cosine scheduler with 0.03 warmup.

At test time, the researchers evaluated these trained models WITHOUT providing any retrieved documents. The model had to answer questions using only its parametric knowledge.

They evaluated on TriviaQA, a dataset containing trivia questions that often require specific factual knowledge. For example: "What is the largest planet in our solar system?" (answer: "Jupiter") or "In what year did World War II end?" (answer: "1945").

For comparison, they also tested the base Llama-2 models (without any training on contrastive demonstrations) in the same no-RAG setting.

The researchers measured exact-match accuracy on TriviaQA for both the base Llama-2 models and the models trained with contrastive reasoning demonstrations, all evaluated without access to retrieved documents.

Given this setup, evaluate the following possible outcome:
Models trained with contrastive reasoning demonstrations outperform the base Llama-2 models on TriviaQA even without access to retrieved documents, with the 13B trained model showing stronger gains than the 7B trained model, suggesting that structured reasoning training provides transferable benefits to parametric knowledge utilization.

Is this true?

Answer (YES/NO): NO